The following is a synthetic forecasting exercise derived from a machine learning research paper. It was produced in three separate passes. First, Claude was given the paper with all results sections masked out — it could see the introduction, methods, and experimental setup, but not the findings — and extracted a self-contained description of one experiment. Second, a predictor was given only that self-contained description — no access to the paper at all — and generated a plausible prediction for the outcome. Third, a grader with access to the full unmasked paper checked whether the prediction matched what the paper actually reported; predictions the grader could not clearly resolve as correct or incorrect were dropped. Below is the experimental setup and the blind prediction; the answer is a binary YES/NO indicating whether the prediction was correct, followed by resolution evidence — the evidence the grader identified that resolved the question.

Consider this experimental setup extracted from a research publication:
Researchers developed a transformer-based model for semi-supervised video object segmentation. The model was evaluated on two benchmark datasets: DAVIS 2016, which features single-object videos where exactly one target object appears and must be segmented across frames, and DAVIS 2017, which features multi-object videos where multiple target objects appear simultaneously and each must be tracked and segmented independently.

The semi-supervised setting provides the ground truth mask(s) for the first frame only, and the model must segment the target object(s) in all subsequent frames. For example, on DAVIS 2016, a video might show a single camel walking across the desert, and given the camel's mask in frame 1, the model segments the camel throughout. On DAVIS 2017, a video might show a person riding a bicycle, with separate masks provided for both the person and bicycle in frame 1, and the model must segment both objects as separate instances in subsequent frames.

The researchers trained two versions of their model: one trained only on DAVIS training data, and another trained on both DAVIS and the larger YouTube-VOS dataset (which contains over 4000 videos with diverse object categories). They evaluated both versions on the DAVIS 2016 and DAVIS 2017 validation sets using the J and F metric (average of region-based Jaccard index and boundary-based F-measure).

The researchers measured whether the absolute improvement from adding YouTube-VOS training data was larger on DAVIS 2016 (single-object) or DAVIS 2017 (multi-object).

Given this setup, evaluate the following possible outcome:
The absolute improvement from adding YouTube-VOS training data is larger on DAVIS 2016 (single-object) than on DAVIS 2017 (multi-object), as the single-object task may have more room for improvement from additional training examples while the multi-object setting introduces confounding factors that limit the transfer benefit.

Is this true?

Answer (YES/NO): NO